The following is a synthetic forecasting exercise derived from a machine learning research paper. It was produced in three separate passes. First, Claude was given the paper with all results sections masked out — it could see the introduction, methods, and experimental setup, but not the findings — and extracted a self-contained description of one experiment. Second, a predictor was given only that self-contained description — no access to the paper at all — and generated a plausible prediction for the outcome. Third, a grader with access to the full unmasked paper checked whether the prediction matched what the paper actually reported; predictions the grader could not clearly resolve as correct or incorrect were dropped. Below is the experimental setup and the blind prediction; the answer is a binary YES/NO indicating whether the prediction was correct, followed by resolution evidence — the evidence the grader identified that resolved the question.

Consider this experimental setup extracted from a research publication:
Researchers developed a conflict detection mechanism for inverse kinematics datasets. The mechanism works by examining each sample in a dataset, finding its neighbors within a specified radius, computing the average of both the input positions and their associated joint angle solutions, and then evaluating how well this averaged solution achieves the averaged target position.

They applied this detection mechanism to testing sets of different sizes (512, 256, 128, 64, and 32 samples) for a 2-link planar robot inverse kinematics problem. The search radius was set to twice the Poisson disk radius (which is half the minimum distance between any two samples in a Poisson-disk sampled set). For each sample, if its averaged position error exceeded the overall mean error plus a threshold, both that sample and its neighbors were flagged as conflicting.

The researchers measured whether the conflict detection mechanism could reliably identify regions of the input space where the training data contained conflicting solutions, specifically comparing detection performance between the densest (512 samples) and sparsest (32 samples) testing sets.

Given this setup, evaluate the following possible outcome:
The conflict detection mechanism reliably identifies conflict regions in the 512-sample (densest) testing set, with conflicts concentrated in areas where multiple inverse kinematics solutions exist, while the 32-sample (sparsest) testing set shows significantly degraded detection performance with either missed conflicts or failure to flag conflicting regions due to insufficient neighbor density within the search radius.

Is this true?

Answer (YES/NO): NO